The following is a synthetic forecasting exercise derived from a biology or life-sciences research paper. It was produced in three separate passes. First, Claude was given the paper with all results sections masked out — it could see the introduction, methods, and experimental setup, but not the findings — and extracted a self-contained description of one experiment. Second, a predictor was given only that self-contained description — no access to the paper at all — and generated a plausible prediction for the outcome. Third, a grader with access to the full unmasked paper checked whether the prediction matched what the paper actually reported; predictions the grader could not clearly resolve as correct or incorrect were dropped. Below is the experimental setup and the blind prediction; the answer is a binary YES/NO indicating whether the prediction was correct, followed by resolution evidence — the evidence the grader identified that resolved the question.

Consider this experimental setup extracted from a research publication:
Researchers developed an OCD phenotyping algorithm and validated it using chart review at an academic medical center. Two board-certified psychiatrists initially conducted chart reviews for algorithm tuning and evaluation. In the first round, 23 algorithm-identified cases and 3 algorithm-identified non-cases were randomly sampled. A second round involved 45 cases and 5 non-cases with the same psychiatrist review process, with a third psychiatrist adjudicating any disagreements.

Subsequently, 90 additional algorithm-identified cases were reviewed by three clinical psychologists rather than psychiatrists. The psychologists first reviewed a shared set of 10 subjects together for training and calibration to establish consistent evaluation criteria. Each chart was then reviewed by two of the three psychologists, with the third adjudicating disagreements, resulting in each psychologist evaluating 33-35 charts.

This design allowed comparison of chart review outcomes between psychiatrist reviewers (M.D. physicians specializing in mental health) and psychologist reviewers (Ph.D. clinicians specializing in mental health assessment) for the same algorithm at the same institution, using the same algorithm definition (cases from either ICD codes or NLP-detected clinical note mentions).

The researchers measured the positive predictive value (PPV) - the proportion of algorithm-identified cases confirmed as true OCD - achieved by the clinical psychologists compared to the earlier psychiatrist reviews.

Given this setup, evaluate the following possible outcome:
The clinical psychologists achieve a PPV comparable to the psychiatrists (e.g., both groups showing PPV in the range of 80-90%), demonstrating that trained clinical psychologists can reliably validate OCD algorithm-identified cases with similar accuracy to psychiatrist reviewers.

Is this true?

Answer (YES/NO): NO